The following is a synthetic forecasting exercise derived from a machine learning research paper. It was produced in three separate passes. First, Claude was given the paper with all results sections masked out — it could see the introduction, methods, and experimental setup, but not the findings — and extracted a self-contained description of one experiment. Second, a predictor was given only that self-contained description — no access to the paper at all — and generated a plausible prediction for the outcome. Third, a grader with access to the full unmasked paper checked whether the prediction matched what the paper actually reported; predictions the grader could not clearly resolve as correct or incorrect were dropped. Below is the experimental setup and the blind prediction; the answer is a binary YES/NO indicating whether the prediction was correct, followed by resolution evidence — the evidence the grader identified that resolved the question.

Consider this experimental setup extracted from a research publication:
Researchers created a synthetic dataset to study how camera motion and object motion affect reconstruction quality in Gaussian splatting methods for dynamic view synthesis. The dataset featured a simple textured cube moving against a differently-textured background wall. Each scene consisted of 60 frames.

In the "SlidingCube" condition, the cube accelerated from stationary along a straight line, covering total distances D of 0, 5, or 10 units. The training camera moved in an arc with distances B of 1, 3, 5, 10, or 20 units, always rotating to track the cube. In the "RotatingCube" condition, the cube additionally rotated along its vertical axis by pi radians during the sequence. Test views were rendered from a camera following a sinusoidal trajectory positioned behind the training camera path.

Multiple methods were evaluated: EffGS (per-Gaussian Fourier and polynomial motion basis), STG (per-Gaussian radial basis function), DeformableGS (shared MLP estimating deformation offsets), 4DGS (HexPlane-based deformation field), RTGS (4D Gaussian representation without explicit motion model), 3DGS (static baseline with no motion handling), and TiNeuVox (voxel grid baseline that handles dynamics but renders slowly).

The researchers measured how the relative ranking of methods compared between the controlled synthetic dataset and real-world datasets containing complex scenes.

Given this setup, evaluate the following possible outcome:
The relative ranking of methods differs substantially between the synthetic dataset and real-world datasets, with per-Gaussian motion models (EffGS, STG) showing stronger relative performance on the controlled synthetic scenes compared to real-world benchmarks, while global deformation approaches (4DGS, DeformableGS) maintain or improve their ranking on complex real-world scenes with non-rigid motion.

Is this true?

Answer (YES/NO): NO